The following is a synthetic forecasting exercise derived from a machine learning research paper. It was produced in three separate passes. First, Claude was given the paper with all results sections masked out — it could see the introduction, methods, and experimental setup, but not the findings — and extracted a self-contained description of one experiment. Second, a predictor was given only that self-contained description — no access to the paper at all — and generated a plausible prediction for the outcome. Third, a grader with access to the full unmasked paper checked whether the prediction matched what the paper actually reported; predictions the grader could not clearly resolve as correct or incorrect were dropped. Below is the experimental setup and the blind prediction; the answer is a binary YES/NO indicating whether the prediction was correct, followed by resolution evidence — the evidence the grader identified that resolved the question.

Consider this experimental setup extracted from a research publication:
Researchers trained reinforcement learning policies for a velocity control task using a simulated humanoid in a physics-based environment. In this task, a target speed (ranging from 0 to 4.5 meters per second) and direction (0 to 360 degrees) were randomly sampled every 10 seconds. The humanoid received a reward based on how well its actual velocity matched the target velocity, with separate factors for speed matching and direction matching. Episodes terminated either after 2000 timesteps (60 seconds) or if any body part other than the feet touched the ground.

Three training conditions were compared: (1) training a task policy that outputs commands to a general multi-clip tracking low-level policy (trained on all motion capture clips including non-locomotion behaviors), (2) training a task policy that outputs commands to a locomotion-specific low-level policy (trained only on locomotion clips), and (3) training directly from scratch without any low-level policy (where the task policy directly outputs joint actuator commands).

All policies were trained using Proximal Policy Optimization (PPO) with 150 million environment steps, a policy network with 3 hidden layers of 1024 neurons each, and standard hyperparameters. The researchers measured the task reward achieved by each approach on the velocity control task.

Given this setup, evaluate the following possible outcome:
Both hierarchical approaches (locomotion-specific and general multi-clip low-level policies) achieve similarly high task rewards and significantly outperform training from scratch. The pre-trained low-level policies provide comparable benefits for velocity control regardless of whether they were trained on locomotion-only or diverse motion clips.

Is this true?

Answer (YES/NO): NO